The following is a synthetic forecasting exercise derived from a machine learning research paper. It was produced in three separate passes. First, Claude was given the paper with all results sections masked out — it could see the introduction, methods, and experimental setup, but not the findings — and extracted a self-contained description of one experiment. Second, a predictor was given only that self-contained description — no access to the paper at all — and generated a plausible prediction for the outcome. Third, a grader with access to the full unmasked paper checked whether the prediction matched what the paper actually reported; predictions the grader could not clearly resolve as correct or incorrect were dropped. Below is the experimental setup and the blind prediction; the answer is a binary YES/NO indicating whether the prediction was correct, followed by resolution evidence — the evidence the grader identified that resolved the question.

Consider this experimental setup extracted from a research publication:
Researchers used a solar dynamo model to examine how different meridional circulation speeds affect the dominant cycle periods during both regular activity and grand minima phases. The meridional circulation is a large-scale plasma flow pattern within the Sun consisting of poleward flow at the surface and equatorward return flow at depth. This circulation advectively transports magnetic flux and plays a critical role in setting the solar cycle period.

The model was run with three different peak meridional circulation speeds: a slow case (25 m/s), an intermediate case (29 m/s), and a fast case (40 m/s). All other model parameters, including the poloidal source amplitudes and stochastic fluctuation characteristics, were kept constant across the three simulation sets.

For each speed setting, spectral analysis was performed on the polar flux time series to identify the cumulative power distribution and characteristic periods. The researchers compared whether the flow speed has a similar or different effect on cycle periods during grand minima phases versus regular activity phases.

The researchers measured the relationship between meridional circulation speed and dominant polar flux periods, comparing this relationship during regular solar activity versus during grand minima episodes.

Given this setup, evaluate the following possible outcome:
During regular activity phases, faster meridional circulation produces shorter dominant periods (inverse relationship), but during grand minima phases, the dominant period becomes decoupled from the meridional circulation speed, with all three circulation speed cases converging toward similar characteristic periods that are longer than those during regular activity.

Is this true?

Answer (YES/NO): NO